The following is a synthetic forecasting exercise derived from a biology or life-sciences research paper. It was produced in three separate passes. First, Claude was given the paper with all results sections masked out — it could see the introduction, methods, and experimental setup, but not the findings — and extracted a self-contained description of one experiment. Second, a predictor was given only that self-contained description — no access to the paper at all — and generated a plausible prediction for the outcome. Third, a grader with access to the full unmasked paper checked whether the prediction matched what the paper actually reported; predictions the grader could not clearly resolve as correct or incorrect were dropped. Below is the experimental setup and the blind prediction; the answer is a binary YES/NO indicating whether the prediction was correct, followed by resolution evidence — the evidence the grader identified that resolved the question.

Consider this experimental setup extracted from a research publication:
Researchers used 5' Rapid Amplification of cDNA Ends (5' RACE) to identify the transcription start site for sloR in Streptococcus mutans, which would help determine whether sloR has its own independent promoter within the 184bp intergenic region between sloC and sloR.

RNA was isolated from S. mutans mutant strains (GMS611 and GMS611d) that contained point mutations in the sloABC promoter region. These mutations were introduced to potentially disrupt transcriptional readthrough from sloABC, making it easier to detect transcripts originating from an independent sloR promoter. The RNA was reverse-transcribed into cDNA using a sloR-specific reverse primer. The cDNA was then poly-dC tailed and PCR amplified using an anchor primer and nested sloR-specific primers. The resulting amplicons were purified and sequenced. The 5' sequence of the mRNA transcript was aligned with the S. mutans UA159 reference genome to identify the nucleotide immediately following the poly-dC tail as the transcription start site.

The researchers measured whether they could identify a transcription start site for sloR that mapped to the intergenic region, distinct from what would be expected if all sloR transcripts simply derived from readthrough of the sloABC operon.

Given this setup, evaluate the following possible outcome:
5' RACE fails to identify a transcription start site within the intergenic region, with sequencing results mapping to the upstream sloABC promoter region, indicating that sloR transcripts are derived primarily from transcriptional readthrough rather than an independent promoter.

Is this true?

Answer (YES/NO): NO